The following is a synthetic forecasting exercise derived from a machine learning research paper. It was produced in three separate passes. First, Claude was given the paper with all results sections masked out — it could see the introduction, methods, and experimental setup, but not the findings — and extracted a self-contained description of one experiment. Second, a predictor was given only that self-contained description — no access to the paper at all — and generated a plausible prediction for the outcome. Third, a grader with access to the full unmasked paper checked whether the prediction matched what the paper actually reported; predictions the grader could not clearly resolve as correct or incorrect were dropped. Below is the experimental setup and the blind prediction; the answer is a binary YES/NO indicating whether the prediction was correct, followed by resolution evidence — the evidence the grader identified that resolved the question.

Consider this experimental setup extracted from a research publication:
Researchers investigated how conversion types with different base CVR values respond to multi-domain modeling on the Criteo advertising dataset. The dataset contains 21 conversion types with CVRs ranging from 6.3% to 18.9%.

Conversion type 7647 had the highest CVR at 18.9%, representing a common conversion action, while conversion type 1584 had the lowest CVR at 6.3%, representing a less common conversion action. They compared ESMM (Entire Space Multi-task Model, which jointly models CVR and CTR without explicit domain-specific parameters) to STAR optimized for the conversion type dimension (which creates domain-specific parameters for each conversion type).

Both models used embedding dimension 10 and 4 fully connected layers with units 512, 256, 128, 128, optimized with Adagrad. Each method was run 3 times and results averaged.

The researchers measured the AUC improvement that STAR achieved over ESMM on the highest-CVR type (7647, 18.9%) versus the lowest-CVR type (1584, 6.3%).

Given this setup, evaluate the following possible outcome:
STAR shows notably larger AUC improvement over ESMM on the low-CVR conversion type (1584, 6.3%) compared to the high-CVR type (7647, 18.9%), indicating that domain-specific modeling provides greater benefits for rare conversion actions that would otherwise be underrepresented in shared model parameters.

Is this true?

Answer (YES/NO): NO